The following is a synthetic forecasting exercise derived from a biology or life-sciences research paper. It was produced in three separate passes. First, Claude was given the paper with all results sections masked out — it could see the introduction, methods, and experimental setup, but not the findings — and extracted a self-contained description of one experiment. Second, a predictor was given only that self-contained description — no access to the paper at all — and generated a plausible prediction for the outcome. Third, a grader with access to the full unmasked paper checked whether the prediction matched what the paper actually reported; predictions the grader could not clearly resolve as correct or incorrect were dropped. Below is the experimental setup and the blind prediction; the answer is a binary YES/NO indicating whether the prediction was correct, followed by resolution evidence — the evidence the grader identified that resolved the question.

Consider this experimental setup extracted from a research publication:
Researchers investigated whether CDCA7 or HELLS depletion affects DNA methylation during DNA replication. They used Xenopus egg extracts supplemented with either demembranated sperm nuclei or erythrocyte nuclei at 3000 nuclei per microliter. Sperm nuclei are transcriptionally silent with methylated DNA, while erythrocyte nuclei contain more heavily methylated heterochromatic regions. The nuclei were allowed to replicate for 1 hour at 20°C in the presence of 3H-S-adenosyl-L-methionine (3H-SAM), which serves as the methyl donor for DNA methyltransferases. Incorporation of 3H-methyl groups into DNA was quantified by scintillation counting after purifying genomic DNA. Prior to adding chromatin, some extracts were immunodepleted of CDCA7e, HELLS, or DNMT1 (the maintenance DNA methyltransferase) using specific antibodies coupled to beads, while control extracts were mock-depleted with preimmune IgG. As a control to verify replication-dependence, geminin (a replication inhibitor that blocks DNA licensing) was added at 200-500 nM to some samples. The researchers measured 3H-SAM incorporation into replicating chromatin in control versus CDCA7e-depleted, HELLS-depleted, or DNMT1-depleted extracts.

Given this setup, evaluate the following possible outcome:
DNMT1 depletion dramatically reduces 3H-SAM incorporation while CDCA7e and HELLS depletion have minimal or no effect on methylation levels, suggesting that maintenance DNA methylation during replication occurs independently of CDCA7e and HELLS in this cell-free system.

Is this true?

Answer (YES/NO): YES